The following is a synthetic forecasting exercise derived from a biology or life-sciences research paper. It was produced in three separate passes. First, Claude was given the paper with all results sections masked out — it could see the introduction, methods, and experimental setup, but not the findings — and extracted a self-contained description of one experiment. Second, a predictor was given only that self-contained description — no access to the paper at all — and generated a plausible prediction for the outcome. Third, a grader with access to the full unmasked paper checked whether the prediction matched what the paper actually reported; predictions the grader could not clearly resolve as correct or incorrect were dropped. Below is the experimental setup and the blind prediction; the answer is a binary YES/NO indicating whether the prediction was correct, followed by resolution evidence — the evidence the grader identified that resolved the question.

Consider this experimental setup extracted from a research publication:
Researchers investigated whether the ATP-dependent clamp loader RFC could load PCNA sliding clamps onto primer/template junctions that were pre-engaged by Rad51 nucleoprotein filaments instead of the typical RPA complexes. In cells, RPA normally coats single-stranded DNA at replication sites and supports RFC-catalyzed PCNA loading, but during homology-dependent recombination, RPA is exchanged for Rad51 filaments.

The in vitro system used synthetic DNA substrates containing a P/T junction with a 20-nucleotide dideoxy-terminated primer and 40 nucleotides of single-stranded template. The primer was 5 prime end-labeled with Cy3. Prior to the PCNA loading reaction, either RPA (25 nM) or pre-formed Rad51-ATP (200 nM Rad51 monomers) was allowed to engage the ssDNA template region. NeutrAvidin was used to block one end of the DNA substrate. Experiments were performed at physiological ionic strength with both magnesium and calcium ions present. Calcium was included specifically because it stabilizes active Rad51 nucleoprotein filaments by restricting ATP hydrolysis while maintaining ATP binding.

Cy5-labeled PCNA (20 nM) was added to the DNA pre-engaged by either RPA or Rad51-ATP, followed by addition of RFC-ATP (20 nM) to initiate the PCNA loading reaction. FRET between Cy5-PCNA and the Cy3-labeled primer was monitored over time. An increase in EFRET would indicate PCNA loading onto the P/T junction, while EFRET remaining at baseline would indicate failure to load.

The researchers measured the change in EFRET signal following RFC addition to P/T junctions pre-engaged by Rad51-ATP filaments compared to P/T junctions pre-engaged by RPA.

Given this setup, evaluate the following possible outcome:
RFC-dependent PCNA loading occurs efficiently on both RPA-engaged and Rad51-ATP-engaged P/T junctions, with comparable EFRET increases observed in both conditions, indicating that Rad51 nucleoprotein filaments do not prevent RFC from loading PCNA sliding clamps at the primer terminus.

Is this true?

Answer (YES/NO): NO